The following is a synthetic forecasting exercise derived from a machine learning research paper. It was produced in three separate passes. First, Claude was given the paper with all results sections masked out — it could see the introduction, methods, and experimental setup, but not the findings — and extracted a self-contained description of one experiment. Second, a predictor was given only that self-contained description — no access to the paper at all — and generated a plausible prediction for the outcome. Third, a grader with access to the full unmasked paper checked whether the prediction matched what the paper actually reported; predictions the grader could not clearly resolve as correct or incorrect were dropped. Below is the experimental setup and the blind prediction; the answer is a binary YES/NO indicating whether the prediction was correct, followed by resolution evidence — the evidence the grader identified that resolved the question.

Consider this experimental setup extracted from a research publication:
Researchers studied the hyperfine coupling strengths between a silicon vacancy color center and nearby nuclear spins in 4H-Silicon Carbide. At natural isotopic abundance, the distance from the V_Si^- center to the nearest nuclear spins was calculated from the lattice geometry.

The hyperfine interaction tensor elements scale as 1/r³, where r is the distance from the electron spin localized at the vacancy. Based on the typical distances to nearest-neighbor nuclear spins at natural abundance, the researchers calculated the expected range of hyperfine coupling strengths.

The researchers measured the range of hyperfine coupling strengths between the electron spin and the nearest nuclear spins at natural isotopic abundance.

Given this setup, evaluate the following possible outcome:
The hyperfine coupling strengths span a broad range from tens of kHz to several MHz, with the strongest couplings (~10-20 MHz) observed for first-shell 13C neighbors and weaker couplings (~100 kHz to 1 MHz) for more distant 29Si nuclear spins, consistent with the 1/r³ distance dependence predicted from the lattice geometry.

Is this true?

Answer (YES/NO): NO